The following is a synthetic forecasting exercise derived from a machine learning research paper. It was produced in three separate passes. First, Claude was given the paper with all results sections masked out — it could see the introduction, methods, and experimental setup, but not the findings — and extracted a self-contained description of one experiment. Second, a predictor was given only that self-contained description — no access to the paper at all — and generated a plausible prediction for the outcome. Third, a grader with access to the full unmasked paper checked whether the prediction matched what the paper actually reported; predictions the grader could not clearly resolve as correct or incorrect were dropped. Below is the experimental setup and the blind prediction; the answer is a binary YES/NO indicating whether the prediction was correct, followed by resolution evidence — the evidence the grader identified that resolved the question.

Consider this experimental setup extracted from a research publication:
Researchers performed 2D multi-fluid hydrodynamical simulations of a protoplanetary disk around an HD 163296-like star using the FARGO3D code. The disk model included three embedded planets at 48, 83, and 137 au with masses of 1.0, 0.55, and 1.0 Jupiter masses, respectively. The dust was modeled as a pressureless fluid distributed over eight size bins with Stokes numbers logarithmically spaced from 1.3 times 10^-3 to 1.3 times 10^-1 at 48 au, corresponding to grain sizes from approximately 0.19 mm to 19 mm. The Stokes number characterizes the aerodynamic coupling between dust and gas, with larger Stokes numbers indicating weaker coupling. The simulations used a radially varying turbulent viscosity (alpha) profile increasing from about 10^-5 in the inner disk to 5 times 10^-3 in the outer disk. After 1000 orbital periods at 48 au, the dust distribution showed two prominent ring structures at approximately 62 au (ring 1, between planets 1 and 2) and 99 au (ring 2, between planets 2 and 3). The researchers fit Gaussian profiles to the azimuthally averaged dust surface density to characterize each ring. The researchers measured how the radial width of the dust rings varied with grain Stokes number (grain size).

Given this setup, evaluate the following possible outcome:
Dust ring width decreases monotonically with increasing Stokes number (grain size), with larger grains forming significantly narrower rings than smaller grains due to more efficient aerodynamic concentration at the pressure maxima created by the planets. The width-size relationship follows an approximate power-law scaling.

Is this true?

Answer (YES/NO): NO